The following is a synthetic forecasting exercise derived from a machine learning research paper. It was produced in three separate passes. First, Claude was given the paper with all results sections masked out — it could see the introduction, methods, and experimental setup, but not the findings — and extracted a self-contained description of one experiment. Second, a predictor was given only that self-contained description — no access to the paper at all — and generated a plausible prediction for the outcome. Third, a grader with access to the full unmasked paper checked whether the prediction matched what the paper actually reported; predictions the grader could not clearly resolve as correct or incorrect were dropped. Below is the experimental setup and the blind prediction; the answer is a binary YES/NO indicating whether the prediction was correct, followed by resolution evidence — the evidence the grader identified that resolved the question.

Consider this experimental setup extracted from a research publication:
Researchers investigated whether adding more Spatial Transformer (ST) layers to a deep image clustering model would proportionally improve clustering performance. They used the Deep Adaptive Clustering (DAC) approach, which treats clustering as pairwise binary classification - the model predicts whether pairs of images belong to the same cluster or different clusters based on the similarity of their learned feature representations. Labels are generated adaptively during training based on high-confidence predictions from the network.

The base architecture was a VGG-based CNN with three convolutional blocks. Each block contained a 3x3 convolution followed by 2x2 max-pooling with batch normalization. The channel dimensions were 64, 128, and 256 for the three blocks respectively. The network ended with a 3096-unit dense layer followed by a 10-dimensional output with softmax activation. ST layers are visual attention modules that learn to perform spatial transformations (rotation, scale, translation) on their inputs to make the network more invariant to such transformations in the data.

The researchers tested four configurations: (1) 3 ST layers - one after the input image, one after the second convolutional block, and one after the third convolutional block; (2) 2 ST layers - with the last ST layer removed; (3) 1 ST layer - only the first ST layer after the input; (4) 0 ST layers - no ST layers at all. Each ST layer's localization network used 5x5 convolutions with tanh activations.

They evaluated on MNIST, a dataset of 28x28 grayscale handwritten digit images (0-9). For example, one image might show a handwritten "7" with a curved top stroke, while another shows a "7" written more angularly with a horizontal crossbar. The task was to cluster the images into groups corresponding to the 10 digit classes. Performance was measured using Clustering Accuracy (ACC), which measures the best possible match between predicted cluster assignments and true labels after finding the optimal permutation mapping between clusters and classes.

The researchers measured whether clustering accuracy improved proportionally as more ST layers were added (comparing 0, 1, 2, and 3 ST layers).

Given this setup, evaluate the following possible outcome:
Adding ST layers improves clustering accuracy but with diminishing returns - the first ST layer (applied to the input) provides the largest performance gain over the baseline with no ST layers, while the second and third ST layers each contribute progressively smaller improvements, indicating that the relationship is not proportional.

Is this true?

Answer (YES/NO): NO